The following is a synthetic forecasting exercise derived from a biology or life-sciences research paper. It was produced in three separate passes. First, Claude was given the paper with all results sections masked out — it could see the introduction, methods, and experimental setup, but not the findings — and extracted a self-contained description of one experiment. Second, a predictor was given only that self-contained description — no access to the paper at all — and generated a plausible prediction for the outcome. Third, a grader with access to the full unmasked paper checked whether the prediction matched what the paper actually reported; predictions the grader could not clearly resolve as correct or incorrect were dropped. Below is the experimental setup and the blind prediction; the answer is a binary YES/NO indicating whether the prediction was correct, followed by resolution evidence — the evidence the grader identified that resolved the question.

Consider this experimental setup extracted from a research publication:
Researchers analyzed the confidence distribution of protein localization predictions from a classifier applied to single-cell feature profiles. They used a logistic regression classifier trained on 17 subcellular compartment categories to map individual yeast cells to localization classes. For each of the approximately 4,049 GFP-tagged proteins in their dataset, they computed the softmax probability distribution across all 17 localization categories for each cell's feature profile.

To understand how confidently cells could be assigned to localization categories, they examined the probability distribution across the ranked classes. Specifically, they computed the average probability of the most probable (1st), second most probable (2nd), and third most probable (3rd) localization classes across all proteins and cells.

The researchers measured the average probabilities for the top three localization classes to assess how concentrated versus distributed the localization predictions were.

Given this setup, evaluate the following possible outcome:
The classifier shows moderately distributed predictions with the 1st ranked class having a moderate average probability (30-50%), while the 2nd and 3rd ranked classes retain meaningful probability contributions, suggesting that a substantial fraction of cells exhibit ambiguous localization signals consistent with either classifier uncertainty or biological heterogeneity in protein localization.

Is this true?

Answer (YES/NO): NO